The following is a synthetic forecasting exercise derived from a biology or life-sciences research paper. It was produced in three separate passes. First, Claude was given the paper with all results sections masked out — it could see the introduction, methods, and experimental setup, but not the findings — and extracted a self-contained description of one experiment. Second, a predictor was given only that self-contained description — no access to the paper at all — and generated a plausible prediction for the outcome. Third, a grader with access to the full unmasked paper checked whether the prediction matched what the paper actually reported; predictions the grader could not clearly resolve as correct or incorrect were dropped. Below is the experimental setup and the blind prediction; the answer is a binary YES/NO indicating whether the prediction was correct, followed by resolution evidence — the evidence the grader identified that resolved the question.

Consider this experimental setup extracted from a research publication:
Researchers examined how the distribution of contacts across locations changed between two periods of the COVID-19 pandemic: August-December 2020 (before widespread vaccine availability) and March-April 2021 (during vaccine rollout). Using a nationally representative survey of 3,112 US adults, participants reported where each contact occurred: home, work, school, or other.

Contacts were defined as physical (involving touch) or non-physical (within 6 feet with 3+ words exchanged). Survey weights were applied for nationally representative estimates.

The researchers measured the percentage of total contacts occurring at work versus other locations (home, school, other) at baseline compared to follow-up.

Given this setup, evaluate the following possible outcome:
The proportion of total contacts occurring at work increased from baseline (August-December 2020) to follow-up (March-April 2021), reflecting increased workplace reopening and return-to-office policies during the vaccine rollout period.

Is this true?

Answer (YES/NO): NO